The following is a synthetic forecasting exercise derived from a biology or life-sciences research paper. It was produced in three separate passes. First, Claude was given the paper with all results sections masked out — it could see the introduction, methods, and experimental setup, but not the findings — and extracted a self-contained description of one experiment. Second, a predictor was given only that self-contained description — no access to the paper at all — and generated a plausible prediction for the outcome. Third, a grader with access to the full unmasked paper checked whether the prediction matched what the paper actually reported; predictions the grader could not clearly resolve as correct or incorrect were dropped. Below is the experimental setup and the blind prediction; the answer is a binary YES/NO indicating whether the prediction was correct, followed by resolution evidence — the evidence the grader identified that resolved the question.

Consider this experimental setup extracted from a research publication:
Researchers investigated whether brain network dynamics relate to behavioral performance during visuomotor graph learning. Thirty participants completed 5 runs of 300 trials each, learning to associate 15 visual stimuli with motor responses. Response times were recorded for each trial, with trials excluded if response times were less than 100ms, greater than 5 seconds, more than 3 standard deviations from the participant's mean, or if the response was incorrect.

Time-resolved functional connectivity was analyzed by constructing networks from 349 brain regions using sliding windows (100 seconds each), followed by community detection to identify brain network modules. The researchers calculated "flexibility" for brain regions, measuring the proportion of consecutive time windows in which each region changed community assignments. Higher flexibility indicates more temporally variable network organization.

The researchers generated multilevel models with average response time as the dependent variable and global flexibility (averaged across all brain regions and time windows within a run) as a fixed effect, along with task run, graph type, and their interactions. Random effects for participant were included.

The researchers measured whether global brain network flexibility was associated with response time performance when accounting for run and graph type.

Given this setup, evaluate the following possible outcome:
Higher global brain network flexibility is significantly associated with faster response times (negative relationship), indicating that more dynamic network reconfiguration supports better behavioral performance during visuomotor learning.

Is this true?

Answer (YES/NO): NO